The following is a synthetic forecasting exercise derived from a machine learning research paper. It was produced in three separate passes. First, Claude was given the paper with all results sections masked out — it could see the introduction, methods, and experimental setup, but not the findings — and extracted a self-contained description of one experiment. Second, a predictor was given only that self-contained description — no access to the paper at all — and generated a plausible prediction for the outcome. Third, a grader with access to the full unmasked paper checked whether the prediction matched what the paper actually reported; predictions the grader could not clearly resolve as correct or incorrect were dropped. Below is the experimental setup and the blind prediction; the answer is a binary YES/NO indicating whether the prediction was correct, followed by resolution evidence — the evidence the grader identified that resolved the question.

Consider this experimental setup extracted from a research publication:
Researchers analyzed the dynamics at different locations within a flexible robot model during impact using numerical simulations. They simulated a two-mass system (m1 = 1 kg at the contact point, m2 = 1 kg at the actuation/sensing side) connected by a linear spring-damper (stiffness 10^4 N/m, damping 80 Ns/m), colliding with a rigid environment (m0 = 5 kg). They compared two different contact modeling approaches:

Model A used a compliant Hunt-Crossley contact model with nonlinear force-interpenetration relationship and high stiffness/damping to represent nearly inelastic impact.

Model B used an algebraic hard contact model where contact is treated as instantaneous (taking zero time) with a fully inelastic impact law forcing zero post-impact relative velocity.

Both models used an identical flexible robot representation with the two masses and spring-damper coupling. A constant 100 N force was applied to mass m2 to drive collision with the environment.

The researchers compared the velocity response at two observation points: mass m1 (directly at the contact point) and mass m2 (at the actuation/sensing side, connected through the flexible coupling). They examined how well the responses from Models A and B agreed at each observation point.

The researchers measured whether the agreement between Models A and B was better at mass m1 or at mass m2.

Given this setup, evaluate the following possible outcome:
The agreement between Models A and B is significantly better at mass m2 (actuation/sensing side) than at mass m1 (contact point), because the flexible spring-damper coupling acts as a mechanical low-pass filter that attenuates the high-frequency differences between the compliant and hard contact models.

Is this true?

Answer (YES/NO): YES